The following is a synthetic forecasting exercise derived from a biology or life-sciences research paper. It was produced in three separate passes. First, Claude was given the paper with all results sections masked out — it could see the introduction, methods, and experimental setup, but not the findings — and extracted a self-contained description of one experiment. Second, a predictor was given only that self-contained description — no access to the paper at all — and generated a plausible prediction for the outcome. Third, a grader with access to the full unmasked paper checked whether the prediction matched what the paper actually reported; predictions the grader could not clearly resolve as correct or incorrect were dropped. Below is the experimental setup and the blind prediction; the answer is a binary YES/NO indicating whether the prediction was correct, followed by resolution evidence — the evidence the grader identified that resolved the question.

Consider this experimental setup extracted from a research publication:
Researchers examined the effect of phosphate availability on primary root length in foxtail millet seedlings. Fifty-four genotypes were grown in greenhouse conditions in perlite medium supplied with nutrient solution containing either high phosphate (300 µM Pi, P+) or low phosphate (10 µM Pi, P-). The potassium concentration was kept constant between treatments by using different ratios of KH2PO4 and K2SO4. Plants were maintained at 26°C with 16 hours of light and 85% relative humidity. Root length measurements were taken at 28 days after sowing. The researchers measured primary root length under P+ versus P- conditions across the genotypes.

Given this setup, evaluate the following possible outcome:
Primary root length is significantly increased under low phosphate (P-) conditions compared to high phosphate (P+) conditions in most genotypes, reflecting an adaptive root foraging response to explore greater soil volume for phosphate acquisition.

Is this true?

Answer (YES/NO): NO